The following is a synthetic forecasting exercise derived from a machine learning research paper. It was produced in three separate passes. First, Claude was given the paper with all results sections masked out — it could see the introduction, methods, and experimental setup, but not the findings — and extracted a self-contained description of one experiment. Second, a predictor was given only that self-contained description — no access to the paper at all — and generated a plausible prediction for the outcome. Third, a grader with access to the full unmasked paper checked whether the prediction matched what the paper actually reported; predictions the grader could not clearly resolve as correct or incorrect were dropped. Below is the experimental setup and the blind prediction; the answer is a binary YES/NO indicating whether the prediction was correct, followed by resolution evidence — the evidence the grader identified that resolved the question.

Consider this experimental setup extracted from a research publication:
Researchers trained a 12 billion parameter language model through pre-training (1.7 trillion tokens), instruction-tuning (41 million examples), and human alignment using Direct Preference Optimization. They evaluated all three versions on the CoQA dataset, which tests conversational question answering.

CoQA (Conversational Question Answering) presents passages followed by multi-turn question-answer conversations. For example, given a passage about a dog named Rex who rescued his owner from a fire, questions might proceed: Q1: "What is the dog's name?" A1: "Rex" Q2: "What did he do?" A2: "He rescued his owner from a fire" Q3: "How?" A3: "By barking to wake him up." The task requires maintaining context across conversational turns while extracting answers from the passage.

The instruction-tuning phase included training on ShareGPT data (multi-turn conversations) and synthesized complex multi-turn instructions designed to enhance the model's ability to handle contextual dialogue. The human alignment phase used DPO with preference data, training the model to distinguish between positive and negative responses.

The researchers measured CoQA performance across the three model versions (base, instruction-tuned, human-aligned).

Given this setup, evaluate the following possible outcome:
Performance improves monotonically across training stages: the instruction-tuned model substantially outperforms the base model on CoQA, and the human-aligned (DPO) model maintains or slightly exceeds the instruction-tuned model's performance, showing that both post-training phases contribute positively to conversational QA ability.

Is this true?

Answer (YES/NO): NO